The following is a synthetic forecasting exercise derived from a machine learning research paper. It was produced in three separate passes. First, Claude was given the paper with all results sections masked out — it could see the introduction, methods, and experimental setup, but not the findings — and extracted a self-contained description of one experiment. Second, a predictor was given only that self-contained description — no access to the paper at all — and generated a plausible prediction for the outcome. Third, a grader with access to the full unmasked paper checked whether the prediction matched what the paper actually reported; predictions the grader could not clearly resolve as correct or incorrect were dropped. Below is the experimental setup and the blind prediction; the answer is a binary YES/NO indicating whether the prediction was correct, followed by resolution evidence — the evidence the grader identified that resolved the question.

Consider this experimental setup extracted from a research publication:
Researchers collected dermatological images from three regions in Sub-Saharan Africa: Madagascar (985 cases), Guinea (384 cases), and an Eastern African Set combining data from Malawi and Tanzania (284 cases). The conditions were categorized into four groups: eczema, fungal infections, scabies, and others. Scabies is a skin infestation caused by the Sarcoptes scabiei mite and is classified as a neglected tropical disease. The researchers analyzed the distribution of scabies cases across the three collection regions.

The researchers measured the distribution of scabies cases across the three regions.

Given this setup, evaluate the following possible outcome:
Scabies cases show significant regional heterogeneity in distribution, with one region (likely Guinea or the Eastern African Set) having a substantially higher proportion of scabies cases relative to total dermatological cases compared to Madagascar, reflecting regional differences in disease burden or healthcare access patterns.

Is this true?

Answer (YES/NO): NO